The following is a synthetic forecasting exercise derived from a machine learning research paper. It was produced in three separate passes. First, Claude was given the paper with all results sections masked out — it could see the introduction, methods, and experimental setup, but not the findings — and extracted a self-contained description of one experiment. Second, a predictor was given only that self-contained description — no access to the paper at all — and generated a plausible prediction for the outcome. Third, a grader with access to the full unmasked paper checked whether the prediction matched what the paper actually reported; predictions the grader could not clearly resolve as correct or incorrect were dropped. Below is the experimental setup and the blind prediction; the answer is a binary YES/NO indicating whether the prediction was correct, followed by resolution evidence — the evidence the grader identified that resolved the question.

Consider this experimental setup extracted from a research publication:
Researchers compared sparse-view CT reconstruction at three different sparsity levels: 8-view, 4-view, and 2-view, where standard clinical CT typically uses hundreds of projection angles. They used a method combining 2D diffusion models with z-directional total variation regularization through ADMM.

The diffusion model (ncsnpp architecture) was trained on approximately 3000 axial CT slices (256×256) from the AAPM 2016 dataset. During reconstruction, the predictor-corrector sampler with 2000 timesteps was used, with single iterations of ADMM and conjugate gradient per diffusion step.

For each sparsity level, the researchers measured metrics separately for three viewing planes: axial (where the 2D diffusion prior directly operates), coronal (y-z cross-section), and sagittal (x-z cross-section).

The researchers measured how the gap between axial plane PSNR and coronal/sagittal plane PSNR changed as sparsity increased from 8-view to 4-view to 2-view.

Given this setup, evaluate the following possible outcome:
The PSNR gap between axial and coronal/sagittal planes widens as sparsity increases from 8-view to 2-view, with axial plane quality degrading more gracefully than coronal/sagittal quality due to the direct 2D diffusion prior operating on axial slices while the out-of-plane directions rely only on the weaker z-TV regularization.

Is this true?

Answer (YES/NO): YES